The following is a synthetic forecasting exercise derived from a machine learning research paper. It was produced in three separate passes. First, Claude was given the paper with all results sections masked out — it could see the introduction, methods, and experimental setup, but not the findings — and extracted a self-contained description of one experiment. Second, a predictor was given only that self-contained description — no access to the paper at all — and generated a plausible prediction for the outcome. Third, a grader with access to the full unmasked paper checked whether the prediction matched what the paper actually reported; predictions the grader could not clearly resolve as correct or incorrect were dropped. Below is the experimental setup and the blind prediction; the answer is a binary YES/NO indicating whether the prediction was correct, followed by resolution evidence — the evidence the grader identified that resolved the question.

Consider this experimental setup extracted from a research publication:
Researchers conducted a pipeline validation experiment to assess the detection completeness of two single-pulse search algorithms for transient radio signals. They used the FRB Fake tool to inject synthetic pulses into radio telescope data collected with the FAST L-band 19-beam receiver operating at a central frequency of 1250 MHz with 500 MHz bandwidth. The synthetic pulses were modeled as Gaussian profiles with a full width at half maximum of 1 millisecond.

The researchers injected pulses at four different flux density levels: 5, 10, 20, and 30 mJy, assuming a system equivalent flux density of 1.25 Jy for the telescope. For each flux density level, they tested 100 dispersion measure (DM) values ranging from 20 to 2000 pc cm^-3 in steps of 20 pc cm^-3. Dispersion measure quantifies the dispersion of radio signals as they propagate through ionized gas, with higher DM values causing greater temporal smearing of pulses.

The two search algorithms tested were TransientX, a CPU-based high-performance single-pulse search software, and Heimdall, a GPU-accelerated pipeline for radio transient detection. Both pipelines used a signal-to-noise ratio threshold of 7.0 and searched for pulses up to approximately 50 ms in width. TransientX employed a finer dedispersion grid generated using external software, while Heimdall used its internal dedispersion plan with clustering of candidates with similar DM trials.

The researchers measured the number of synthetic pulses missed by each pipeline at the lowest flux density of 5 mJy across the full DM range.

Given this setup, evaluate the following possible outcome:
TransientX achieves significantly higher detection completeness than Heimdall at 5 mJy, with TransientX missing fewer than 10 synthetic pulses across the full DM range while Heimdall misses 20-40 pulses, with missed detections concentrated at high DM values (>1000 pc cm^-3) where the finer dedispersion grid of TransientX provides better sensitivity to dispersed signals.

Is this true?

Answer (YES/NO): NO